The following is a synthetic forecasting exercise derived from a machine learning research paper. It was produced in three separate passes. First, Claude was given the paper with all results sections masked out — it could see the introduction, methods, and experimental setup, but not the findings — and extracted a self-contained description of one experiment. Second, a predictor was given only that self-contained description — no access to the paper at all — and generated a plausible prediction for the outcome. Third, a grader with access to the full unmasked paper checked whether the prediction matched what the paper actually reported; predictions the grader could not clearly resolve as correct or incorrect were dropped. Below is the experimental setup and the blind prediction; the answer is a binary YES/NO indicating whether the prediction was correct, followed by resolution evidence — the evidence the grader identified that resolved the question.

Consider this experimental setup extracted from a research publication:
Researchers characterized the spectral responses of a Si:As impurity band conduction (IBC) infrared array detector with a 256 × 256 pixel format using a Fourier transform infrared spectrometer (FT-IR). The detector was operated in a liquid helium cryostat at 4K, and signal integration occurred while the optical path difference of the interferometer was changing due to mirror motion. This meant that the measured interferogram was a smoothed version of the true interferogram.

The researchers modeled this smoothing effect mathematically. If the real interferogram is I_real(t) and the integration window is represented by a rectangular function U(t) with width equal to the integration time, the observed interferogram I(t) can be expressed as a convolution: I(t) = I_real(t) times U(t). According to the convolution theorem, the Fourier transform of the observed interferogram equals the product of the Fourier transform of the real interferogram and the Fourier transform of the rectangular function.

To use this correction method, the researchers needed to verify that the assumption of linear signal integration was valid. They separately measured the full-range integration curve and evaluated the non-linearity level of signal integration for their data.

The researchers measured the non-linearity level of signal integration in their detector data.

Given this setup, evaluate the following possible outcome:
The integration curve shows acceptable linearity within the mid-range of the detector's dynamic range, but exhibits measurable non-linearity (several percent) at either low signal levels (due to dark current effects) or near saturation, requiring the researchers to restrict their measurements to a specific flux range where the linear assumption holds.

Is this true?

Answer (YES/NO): NO